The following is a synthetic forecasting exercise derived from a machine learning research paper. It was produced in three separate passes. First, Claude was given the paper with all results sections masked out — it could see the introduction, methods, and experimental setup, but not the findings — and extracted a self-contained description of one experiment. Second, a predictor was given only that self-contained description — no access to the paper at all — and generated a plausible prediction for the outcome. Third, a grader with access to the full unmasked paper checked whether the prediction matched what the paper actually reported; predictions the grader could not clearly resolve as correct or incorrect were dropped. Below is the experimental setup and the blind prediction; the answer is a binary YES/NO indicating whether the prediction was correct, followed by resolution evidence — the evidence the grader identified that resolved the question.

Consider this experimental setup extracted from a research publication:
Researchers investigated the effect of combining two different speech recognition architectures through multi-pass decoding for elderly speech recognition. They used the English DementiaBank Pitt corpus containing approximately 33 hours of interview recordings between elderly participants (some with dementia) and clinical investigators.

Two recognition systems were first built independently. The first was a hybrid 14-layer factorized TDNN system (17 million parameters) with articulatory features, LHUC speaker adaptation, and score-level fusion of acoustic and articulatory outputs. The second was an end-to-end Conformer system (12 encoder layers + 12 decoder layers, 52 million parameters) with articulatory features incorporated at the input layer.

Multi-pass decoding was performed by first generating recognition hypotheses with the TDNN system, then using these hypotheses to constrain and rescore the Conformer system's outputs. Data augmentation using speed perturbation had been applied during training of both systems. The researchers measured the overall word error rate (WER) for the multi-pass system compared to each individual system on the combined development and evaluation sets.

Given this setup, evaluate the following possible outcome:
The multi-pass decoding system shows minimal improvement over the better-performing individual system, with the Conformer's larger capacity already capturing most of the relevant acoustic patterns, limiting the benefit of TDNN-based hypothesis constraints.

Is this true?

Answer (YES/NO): NO